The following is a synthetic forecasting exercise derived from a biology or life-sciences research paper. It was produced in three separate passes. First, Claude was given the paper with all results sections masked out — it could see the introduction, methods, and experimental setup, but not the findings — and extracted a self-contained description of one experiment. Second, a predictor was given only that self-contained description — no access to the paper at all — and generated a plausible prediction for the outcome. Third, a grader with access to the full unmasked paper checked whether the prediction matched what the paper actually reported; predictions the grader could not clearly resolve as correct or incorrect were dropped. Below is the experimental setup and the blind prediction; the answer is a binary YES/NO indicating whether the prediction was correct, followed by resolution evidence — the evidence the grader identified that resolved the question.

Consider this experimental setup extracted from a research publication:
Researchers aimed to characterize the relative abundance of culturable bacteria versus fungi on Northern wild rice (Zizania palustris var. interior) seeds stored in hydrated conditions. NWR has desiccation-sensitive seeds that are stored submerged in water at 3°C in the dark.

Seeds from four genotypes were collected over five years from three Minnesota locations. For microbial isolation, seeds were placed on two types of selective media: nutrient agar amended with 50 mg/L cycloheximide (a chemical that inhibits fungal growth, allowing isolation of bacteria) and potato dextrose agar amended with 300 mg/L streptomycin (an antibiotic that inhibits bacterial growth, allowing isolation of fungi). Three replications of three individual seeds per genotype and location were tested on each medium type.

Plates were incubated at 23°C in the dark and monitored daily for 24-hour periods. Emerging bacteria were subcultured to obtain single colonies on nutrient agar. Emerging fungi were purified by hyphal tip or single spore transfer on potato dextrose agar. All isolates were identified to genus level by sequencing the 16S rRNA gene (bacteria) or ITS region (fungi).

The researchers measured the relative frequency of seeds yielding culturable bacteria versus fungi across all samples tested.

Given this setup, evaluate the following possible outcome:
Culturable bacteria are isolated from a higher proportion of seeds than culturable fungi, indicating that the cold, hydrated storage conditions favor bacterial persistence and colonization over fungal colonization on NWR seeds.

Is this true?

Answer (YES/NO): NO